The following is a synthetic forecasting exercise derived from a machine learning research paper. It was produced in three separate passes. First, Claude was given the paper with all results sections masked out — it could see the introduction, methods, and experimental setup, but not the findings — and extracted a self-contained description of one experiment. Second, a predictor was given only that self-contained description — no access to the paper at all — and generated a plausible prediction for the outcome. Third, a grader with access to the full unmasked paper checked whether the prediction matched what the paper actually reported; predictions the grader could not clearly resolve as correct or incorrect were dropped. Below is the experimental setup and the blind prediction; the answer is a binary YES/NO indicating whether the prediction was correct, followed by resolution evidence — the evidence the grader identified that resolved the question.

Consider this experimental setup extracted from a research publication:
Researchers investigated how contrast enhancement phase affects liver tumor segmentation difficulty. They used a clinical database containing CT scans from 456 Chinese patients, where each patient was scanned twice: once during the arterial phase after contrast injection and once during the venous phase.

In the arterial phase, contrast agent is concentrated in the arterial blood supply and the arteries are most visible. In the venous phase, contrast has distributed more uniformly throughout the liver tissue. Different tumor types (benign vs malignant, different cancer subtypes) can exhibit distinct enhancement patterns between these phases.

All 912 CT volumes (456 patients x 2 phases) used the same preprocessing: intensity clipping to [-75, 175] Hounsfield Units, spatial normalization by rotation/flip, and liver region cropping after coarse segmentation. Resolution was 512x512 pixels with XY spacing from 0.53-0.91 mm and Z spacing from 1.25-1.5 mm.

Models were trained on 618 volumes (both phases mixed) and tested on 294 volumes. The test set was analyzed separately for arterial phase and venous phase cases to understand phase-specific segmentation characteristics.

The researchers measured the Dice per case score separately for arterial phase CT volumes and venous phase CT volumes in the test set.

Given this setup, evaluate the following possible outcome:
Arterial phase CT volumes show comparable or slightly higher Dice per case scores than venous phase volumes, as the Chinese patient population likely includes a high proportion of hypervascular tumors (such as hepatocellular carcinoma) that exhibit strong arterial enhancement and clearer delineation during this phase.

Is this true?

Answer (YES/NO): NO